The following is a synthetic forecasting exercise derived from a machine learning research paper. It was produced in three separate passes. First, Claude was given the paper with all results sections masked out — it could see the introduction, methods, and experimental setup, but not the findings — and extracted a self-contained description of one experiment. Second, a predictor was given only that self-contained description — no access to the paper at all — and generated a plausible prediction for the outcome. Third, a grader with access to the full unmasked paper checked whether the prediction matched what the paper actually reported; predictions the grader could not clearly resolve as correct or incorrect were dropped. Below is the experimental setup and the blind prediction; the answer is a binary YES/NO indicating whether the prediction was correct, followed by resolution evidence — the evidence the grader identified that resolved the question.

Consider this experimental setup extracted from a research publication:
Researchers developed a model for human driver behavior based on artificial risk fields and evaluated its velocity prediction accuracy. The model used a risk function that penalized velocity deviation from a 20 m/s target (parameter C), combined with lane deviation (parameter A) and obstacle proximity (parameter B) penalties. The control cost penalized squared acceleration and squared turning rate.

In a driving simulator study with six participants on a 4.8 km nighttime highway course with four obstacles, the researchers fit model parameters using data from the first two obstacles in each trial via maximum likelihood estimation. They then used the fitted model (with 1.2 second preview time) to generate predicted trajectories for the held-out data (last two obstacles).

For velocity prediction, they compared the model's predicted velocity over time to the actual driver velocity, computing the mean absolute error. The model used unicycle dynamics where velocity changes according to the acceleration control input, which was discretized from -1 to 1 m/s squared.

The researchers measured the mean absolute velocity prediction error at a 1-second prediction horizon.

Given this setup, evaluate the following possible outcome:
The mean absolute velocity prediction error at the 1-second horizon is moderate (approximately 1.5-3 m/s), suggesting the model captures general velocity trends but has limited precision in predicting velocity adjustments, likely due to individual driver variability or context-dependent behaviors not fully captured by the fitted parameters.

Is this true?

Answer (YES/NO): NO